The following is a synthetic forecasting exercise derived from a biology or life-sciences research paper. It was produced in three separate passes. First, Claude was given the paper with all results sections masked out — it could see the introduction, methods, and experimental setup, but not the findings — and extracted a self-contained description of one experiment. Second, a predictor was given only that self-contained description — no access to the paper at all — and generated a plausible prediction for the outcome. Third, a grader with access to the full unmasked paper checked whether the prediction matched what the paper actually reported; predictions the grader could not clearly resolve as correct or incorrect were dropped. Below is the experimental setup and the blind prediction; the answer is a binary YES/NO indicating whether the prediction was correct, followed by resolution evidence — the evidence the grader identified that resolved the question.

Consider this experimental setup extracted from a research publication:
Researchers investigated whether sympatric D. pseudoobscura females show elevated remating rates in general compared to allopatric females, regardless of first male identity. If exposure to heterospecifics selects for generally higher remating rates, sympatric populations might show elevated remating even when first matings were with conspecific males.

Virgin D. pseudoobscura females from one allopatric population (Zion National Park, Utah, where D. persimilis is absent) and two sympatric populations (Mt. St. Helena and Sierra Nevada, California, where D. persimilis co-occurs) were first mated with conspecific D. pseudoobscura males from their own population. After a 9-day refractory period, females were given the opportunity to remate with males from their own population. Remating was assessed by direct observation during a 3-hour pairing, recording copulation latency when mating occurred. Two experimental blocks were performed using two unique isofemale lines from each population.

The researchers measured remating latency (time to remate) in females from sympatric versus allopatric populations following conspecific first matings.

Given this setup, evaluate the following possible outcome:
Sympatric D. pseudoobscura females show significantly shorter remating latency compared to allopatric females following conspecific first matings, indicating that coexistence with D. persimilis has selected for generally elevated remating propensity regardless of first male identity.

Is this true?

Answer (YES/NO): NO